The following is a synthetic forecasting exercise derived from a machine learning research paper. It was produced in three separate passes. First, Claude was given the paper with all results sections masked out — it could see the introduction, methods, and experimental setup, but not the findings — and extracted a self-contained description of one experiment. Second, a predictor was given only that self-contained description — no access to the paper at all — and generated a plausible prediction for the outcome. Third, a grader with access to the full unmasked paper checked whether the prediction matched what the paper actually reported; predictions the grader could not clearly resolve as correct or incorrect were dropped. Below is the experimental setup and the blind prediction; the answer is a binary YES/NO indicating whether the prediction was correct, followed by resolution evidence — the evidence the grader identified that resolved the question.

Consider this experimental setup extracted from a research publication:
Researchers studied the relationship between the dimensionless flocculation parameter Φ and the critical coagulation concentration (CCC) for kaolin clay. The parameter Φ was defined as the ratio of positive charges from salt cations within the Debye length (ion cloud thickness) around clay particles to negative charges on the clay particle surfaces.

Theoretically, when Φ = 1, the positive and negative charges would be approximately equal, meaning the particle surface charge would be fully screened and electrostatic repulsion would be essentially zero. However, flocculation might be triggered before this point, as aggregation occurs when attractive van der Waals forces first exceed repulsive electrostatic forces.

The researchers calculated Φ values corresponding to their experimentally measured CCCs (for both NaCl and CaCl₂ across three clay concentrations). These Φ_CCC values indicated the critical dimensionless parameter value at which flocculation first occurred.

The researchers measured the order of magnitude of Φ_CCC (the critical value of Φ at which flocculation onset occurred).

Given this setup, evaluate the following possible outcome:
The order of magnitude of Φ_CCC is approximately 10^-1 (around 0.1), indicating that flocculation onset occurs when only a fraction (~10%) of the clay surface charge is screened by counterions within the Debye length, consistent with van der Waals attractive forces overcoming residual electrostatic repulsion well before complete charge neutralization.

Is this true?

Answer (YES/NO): NO